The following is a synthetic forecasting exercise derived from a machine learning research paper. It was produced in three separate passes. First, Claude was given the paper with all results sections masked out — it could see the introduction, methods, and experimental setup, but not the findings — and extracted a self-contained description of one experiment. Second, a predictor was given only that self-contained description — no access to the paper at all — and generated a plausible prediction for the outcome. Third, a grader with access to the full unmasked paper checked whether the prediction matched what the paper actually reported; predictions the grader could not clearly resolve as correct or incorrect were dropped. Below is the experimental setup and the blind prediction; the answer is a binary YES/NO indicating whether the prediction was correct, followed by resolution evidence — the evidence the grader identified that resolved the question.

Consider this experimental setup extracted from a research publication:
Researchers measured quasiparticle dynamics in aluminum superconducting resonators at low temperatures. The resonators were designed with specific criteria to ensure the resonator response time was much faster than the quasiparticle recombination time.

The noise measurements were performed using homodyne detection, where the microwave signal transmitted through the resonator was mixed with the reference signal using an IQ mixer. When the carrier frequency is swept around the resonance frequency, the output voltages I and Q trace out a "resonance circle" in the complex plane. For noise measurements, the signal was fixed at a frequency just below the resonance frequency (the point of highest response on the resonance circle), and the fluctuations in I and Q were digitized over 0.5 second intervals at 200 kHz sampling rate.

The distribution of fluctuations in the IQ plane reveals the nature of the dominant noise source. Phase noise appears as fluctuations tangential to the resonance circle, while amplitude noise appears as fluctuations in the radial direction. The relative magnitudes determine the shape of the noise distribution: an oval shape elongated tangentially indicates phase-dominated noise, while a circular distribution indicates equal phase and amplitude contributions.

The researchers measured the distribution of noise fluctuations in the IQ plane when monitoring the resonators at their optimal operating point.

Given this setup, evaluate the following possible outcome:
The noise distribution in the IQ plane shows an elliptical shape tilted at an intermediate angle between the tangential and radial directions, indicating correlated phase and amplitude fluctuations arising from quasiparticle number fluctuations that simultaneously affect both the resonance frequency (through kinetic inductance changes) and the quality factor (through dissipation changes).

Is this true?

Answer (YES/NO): NO